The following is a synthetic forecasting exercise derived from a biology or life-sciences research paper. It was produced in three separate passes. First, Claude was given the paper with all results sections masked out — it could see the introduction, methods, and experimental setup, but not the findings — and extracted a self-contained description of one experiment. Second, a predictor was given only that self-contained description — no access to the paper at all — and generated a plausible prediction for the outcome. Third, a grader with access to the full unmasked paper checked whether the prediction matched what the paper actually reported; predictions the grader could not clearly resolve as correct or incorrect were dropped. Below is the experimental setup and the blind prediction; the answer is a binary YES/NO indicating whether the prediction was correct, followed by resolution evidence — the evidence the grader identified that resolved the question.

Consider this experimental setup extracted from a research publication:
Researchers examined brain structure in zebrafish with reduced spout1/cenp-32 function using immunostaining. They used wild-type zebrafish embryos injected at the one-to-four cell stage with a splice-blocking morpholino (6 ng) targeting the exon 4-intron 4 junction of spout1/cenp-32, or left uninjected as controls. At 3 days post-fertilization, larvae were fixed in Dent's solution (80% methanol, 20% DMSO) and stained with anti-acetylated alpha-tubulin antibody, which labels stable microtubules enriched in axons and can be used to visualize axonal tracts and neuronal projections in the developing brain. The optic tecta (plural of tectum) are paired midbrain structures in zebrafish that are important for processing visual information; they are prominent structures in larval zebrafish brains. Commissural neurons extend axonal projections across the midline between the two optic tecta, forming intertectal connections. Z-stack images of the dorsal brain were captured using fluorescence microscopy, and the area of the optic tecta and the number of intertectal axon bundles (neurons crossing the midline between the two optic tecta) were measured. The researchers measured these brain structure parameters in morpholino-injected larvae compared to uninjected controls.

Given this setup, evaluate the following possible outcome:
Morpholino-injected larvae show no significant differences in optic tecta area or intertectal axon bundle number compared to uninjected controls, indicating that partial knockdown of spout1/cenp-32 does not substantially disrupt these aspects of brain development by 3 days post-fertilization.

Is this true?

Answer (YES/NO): NO